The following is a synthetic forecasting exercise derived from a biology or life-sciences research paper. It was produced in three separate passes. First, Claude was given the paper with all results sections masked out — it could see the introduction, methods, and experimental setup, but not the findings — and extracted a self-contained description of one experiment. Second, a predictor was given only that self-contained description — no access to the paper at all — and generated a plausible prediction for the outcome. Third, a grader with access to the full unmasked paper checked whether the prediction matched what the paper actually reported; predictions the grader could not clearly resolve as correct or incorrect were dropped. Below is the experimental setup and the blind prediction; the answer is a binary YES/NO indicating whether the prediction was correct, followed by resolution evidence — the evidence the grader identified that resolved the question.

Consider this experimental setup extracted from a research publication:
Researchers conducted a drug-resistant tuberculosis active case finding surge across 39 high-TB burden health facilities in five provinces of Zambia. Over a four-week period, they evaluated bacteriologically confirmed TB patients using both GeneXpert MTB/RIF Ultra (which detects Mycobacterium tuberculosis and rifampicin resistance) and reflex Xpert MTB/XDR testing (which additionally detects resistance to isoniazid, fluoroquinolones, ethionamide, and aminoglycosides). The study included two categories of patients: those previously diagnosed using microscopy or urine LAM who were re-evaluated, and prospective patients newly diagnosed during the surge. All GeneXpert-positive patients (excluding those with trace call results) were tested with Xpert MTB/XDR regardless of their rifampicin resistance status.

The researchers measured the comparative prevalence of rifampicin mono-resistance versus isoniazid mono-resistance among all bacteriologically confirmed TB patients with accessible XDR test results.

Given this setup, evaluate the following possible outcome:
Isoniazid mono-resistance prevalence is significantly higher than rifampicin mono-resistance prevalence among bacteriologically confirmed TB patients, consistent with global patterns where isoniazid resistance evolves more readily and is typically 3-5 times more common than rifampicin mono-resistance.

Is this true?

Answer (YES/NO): NO